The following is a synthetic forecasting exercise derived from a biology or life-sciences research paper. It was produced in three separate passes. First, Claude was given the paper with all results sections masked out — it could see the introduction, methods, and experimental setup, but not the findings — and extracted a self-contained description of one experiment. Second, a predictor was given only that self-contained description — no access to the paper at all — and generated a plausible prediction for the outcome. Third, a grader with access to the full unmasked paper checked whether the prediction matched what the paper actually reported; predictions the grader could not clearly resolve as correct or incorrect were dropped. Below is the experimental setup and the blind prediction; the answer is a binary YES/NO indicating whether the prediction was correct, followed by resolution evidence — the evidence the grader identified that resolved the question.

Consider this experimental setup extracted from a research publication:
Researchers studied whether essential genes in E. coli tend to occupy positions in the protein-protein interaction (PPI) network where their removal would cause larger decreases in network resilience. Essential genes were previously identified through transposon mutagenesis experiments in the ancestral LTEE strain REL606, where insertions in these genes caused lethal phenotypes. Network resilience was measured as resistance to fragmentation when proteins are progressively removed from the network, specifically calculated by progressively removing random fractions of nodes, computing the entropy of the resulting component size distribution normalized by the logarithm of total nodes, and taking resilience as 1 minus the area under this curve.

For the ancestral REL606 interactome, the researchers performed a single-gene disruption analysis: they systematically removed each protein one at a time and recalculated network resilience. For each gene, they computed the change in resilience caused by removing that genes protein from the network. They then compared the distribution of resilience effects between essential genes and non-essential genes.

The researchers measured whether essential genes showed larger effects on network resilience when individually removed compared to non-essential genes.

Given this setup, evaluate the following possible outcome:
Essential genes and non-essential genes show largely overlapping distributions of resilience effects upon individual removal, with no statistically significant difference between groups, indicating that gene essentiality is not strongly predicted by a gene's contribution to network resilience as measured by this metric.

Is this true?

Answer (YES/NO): YES